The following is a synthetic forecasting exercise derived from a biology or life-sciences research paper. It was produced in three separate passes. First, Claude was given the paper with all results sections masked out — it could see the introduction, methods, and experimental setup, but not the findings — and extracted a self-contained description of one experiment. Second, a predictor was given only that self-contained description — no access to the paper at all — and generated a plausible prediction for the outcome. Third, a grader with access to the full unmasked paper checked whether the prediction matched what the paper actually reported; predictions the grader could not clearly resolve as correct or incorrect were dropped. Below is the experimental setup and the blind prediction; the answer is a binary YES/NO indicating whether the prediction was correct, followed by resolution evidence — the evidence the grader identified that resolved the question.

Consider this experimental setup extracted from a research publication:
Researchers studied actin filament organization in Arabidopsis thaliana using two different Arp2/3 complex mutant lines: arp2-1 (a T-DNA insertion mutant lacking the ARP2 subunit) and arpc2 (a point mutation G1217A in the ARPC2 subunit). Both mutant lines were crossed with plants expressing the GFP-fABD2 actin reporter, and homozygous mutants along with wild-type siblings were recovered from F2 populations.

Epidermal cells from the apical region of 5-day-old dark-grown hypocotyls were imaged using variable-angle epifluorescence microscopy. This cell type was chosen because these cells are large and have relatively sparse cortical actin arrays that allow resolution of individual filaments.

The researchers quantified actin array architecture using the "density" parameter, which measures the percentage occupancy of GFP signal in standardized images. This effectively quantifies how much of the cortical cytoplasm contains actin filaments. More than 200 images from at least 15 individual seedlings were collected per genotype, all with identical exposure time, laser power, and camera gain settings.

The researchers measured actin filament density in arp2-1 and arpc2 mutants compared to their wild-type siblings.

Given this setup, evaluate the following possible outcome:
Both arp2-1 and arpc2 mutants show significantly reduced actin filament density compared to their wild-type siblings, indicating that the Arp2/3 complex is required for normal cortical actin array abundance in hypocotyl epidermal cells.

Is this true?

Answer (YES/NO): YES